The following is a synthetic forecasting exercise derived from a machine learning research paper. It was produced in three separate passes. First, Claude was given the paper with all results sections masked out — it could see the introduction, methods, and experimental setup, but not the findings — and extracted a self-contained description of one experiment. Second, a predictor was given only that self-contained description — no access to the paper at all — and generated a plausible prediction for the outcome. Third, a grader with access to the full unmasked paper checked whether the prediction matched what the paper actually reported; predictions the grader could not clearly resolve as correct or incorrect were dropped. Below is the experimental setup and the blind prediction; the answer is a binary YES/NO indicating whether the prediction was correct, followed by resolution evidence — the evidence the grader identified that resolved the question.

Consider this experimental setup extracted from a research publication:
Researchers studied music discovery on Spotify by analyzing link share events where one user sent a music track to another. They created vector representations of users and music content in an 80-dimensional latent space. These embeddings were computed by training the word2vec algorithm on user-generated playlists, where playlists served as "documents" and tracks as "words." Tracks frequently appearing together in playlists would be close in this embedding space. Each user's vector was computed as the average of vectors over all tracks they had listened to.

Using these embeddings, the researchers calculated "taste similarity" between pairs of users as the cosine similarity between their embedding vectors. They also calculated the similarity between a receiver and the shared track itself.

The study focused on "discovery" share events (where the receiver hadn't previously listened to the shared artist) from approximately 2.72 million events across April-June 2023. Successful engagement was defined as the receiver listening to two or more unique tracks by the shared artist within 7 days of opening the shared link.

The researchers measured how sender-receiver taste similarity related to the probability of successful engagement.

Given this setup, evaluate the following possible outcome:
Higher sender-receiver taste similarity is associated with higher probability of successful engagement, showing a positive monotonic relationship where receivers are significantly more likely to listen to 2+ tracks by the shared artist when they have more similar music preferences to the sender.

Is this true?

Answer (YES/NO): YES